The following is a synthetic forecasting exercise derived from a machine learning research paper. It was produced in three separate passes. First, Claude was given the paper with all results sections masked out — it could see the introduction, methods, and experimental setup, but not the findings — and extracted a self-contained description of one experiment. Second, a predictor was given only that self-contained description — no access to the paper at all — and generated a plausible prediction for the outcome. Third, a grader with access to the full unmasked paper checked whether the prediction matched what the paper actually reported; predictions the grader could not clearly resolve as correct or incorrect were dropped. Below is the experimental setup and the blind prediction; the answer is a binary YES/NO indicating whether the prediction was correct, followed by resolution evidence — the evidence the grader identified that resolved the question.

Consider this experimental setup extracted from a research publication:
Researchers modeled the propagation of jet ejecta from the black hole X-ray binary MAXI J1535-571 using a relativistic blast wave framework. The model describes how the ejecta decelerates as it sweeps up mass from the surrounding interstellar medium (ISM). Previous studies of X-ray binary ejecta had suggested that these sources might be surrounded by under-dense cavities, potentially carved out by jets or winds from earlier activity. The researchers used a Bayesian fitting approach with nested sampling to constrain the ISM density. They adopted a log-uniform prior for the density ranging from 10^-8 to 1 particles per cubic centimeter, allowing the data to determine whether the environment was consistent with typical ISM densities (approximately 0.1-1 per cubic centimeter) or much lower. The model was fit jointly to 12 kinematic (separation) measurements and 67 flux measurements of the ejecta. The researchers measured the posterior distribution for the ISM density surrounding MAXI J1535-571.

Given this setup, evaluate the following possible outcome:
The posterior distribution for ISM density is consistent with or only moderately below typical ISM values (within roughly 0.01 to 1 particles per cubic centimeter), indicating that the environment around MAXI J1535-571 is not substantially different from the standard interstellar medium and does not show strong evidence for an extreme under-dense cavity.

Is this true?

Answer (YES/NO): NO